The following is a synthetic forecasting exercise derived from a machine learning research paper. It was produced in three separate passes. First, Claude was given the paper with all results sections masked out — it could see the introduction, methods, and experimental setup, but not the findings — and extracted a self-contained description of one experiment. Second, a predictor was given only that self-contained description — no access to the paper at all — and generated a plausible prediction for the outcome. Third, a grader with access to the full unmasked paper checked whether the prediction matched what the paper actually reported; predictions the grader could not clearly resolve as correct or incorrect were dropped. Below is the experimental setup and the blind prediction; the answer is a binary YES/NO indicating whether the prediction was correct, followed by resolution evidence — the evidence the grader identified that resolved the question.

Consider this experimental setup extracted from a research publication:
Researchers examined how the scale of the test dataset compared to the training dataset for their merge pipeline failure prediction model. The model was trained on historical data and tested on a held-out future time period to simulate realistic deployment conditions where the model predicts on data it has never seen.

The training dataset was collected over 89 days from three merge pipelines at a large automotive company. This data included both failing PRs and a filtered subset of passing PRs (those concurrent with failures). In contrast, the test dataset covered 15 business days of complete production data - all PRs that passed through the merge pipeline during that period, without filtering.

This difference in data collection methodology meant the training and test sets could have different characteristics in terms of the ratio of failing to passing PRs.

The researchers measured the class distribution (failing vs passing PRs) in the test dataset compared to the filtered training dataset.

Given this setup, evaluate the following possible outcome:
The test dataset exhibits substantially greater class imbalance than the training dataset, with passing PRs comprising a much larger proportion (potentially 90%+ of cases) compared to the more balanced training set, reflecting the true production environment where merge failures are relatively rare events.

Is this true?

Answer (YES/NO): YES